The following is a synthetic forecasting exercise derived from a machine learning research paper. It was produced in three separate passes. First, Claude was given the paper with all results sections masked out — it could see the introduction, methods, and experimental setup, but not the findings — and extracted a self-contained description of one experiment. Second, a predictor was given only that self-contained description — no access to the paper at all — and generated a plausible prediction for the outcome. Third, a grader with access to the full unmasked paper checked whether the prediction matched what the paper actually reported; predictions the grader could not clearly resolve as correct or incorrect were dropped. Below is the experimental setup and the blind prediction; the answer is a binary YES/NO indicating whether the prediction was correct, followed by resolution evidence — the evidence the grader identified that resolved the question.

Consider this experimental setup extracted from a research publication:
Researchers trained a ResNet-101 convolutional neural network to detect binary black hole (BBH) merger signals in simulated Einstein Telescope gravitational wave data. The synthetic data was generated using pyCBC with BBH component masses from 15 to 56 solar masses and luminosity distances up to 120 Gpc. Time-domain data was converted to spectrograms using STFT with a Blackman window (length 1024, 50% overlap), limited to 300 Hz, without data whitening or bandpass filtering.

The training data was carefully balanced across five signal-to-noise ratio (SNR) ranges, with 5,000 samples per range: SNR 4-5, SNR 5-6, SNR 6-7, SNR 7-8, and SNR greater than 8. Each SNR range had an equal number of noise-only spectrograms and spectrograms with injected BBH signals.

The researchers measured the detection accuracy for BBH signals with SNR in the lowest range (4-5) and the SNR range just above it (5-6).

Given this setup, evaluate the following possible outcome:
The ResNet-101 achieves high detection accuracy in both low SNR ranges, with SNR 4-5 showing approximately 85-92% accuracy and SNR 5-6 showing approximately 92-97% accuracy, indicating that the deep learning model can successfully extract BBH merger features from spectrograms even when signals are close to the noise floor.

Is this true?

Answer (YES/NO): NO